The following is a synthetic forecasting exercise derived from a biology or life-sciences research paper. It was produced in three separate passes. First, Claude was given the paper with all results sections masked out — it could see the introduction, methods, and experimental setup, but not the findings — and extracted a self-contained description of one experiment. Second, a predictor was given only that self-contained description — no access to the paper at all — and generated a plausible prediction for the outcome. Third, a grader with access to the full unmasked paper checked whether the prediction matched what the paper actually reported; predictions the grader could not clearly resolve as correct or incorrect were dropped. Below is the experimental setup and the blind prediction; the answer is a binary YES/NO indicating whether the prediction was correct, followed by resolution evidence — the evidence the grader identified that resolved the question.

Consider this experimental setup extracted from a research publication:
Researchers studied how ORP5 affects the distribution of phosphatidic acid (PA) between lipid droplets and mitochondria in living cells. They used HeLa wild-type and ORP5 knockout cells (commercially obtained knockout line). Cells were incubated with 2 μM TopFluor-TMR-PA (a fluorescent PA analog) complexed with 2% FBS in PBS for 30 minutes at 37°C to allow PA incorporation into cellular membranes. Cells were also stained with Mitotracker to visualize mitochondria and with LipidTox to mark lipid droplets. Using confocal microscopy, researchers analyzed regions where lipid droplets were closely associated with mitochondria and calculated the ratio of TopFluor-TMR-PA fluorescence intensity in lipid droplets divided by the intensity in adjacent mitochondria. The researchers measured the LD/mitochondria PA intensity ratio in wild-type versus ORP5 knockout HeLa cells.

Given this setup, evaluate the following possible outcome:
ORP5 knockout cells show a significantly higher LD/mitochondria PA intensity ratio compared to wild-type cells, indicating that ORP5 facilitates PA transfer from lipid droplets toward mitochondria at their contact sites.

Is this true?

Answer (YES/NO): NO